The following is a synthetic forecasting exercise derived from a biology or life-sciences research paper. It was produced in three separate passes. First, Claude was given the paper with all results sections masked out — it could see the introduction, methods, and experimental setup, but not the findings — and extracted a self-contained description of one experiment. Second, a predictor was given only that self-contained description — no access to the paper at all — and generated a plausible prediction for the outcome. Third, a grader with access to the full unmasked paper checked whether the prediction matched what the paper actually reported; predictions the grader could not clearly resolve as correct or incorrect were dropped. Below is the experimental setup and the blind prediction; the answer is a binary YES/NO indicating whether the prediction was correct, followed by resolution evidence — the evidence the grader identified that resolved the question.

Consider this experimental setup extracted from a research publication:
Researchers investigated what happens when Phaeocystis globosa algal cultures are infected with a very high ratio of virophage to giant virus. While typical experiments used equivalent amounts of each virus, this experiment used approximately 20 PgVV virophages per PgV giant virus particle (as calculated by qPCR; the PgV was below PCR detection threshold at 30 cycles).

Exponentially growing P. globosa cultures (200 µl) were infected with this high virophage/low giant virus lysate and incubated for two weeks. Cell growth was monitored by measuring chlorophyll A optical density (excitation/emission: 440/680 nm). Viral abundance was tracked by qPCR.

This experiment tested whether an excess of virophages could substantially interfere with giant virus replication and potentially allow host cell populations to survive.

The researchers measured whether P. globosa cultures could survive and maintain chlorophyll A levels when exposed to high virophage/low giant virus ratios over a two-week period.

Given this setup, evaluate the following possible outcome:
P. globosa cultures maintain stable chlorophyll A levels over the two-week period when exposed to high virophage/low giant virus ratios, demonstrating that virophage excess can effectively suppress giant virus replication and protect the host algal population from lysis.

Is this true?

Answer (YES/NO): NO